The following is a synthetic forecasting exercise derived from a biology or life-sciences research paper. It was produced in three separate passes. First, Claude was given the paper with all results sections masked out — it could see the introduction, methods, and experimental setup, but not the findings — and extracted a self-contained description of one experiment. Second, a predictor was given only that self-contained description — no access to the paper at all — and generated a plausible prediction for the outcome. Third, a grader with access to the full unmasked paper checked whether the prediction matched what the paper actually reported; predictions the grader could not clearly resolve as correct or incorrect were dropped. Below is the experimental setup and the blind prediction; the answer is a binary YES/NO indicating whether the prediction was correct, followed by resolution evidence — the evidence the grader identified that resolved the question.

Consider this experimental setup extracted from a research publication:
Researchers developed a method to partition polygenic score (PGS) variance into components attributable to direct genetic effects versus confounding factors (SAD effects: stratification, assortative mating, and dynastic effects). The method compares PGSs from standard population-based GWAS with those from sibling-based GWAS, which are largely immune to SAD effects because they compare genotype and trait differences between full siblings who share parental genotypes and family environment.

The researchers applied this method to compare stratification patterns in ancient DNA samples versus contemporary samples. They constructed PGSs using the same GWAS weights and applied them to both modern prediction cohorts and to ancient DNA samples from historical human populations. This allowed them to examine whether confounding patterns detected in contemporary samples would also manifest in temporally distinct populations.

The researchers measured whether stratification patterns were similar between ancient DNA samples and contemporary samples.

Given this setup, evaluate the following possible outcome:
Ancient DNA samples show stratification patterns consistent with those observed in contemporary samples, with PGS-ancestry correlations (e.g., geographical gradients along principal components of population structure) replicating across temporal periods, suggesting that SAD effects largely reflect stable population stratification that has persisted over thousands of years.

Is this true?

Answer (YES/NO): NO